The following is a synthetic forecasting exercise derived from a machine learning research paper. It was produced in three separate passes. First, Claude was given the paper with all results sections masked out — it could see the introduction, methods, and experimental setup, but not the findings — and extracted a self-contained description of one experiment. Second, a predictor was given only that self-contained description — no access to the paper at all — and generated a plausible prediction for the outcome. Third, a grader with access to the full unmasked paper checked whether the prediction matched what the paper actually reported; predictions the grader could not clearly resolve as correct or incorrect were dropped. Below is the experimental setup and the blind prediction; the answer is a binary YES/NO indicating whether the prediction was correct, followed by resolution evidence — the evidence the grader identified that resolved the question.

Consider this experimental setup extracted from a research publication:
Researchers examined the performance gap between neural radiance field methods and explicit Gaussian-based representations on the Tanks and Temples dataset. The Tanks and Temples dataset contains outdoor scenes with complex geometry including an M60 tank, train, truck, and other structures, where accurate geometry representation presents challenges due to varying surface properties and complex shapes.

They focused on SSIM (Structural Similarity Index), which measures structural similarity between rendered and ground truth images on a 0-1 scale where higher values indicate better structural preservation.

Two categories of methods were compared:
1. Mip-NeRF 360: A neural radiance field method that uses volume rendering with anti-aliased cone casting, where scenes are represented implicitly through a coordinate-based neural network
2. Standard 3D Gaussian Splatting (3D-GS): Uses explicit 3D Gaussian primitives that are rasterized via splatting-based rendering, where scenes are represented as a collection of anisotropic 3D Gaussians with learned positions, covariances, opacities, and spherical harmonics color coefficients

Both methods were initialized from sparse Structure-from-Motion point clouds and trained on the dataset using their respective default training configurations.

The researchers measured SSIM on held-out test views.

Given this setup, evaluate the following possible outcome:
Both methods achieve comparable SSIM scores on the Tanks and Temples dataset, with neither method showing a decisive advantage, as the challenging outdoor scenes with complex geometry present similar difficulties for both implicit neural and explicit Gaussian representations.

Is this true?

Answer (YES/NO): NO